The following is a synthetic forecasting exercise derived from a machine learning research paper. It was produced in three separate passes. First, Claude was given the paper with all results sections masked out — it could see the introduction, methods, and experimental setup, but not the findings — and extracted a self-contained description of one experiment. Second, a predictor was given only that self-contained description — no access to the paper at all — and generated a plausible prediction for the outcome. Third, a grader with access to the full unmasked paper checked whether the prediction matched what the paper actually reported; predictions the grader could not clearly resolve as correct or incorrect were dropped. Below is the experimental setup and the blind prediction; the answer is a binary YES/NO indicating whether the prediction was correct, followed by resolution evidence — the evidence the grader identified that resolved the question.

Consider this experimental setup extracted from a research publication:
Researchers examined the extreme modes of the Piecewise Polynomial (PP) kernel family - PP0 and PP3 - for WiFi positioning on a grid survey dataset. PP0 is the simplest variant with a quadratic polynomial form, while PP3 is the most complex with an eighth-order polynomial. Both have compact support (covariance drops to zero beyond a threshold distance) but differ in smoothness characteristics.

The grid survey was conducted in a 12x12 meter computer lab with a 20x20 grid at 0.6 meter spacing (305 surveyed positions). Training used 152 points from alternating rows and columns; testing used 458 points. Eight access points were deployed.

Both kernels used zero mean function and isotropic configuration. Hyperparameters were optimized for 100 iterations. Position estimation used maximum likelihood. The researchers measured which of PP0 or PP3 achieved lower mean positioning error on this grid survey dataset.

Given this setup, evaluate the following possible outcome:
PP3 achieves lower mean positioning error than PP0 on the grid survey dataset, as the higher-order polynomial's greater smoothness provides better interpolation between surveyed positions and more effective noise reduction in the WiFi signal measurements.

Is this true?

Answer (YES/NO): NO